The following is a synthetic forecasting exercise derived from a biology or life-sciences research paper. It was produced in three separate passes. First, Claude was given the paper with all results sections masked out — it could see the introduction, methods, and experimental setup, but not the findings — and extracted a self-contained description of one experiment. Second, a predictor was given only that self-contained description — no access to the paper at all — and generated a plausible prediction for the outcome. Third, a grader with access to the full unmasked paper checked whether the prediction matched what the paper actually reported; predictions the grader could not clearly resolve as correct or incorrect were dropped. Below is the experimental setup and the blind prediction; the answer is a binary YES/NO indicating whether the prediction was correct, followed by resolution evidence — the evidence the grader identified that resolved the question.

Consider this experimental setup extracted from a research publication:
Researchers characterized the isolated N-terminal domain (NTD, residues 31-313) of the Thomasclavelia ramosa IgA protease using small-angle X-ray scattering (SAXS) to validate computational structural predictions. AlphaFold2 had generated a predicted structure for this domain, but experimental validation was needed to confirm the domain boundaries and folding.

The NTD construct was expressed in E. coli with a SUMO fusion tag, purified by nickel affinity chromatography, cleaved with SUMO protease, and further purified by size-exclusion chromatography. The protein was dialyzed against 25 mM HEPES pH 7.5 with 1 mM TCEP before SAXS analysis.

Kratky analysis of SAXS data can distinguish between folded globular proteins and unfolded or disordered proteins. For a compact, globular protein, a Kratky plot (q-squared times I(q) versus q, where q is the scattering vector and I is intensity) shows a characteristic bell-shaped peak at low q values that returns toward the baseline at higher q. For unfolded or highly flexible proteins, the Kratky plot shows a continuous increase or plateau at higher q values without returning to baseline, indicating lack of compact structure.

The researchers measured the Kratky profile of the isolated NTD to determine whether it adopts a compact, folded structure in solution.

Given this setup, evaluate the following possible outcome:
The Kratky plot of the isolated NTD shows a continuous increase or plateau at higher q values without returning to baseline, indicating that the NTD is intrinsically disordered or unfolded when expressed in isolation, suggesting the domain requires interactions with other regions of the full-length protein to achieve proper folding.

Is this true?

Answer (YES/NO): NO